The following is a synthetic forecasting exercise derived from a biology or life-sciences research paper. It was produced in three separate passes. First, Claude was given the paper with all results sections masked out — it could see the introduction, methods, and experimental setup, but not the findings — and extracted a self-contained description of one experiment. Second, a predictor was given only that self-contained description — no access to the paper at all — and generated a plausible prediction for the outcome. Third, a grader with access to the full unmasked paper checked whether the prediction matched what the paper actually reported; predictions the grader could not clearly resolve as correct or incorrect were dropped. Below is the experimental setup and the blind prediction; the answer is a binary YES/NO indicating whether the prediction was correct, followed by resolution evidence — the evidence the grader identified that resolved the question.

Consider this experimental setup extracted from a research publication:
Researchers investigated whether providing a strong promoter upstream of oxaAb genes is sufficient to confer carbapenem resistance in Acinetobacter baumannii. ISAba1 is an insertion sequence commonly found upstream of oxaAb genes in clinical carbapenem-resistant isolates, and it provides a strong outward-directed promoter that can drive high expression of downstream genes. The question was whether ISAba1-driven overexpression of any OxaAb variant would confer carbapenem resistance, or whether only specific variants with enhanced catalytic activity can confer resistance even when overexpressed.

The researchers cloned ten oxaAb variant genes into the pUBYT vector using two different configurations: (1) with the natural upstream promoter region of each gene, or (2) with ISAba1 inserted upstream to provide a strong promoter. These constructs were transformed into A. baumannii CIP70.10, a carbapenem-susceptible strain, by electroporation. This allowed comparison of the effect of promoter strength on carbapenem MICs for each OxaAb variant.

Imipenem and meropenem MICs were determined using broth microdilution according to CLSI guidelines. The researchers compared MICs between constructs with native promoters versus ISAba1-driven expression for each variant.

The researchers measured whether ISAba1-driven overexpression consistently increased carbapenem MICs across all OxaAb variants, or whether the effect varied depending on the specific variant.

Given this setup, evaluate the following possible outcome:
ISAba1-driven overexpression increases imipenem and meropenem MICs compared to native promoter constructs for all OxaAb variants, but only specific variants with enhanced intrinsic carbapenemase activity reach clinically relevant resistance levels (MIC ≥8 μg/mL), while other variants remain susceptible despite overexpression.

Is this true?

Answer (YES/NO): YES